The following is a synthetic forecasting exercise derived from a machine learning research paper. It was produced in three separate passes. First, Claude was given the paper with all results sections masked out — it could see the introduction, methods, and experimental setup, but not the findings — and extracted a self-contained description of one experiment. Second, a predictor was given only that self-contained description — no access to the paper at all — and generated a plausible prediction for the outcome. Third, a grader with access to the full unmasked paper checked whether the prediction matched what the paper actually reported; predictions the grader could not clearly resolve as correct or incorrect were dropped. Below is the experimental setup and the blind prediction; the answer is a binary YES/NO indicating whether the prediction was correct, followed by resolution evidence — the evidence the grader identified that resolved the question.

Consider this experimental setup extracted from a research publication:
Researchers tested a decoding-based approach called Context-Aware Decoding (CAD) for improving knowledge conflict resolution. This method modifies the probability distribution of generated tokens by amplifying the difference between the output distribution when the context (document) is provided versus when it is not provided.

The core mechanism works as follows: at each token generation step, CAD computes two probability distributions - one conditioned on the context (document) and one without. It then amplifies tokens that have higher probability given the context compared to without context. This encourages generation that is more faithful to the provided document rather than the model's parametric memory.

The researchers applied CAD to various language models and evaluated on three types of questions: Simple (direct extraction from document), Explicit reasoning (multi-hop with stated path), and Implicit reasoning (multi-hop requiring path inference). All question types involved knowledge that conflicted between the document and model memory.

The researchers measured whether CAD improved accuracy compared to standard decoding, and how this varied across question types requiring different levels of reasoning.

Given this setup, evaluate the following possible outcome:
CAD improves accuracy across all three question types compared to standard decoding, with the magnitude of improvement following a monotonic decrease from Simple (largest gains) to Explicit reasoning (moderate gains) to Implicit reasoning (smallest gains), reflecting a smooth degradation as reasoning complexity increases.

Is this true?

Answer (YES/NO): NO